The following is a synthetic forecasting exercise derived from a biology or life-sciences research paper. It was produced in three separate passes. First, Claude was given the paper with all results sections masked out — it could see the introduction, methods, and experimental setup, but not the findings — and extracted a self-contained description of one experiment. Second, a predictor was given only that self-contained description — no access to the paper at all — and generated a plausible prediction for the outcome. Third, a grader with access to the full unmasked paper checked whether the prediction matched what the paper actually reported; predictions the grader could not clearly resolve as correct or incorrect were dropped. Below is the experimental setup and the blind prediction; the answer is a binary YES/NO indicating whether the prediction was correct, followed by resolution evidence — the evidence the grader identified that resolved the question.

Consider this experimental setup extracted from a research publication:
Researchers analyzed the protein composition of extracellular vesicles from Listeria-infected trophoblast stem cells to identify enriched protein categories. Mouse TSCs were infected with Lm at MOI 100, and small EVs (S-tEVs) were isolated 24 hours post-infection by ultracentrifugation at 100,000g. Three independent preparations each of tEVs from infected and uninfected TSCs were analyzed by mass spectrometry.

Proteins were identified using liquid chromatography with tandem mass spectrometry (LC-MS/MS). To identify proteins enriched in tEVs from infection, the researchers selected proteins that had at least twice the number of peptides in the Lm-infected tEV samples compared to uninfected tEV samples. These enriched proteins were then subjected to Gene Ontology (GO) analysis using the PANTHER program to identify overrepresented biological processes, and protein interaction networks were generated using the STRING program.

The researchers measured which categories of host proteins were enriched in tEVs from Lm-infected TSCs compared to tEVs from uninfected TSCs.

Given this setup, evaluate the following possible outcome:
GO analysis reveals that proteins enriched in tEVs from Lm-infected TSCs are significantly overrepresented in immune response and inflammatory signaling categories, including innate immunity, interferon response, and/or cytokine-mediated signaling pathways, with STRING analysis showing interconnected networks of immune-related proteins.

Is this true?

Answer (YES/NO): NO